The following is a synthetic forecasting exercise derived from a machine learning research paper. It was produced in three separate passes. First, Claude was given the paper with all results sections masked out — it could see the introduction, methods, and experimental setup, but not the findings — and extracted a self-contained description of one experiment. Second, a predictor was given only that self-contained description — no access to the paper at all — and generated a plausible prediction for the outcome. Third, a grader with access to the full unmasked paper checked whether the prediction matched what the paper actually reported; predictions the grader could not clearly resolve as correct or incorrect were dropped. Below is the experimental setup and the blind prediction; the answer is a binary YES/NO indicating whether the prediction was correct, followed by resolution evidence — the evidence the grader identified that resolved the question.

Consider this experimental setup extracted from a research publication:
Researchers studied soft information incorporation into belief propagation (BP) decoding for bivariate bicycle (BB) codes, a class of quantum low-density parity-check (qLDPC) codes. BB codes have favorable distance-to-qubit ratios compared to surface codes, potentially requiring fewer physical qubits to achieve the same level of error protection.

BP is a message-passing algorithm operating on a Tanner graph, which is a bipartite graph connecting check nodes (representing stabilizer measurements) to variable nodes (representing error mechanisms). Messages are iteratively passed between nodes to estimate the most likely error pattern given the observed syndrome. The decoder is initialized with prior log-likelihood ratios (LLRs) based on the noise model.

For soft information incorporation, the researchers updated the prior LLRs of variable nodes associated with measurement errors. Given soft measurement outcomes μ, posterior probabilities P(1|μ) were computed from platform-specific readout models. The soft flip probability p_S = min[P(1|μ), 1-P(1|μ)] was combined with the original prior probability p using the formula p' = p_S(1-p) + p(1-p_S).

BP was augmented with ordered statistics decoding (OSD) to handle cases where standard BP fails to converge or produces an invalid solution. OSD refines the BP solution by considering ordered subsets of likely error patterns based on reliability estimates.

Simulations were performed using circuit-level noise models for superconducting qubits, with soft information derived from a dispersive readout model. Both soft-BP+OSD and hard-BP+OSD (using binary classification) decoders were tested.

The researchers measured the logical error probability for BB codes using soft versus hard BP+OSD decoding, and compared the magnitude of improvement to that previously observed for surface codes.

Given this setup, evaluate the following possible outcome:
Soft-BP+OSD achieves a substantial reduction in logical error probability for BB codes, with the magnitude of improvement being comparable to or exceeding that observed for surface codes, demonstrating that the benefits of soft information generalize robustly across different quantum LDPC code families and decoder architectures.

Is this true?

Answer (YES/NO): YES